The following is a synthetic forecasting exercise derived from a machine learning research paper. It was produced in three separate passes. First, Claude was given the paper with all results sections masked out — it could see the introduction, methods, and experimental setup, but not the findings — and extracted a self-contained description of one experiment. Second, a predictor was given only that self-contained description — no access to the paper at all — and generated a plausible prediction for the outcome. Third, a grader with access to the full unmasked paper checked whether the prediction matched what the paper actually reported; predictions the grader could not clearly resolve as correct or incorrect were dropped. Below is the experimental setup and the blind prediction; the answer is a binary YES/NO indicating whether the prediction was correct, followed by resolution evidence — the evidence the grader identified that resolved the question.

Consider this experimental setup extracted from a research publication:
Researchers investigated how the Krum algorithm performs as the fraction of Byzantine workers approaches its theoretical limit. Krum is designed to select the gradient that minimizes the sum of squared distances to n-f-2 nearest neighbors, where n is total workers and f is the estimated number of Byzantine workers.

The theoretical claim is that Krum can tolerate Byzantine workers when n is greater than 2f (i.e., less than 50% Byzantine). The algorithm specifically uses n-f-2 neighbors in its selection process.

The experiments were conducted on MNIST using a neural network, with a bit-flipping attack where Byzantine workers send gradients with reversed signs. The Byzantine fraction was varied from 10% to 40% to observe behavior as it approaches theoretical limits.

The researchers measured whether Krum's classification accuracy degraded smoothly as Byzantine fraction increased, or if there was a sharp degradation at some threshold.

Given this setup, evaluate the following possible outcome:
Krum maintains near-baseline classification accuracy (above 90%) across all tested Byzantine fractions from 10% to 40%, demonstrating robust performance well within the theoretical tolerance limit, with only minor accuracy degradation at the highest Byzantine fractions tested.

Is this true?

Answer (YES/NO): NO